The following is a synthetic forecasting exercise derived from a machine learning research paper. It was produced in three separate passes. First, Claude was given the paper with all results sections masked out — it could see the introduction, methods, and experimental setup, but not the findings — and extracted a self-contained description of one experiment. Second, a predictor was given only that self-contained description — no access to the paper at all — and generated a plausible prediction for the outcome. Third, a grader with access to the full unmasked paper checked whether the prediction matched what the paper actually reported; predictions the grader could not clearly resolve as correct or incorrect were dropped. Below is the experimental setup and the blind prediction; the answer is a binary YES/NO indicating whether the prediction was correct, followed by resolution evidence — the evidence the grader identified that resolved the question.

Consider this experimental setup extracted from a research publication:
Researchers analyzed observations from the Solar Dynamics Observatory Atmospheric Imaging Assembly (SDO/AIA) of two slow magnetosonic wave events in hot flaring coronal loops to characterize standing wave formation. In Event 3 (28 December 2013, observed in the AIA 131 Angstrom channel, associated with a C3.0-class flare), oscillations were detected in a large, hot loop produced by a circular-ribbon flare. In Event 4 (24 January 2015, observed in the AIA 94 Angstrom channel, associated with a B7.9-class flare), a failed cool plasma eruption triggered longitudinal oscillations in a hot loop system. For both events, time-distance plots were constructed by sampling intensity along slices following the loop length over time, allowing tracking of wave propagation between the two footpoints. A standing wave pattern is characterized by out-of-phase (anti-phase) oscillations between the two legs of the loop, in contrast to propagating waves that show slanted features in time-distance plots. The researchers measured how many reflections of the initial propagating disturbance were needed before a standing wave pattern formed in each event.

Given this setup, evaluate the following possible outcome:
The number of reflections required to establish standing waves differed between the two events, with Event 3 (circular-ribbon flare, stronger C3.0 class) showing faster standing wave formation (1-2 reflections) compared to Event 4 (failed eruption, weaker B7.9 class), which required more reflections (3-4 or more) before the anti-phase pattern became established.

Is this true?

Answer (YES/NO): NO